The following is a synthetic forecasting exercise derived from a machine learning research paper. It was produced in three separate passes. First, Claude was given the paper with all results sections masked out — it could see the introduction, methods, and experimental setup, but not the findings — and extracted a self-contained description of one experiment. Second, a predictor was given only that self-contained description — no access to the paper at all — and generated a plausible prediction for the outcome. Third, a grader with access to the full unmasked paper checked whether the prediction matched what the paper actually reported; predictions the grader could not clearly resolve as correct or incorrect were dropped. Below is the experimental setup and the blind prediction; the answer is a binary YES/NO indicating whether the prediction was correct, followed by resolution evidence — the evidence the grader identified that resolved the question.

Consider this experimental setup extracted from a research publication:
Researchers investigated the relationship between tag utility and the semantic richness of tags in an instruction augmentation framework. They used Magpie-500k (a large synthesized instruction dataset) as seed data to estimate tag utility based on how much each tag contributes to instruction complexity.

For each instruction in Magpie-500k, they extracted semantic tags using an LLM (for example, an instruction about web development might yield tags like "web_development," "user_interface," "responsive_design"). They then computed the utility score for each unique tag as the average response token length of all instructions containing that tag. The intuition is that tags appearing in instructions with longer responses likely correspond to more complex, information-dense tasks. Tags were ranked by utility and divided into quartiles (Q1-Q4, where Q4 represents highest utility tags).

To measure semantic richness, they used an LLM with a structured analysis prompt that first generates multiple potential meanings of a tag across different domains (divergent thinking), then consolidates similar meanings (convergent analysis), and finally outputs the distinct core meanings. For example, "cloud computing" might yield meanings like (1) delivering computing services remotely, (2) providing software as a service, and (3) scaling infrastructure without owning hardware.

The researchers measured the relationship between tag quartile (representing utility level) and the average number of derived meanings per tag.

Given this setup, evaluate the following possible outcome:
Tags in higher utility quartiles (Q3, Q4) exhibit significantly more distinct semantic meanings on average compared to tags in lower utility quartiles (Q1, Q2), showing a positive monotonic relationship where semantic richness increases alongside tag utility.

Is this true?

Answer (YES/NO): YES